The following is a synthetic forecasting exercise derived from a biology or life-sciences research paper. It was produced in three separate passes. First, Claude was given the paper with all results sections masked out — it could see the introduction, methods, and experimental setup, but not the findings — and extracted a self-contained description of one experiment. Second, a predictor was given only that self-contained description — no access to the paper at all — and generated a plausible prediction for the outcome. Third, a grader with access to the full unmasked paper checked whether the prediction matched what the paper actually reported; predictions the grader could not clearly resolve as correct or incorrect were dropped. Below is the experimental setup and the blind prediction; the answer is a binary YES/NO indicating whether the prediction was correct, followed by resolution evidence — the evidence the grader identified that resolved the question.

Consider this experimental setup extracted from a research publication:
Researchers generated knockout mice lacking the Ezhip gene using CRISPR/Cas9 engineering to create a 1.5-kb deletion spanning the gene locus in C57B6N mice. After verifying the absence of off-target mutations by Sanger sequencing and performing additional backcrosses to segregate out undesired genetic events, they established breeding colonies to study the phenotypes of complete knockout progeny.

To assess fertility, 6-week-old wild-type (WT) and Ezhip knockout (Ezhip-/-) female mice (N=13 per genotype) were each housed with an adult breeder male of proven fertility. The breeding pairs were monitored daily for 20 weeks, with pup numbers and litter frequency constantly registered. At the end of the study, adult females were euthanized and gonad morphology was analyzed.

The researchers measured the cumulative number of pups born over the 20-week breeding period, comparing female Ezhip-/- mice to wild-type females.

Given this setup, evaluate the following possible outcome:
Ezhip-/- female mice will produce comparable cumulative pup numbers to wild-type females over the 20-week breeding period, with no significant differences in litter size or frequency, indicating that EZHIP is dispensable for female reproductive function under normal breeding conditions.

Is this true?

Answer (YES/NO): NO